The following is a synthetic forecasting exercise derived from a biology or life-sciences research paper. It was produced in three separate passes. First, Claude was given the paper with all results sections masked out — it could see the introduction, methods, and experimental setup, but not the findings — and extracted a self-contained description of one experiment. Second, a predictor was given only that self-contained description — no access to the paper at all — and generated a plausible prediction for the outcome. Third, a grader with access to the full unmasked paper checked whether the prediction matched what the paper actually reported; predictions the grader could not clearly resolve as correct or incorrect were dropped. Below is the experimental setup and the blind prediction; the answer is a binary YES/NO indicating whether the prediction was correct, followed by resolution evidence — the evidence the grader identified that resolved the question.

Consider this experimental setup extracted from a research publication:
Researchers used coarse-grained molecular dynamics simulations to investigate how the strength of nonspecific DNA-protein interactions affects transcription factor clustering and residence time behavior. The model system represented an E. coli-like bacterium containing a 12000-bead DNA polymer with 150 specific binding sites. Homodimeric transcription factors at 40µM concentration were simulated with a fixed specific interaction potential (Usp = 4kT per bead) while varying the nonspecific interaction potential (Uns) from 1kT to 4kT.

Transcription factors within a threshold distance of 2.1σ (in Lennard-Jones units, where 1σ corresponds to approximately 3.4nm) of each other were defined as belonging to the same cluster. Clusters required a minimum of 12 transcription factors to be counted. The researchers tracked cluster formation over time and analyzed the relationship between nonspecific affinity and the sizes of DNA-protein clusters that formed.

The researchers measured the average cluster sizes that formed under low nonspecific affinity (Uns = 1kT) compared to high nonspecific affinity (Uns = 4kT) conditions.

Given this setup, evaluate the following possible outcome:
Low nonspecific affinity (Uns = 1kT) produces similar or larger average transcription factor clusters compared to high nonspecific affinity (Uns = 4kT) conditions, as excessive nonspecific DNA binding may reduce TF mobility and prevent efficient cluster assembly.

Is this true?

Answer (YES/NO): NO